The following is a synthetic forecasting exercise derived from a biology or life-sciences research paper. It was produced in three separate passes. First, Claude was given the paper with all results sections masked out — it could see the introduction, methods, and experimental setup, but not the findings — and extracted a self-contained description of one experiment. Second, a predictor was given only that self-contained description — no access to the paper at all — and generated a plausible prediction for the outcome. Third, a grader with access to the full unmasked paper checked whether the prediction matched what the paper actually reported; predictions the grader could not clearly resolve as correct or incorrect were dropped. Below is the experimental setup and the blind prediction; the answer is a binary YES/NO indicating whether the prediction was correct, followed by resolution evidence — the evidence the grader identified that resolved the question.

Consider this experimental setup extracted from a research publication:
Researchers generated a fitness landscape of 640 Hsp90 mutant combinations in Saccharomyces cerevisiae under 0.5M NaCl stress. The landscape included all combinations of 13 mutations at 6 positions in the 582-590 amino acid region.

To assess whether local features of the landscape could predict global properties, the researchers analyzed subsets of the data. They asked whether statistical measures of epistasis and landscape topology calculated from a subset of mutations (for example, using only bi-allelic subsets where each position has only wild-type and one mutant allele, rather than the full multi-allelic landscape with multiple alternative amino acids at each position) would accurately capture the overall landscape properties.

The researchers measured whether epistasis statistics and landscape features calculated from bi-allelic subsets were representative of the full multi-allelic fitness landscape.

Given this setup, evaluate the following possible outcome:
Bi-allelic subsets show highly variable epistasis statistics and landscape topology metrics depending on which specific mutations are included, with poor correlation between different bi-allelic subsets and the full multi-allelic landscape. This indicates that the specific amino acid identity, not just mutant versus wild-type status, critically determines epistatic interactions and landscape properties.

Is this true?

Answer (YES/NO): YES